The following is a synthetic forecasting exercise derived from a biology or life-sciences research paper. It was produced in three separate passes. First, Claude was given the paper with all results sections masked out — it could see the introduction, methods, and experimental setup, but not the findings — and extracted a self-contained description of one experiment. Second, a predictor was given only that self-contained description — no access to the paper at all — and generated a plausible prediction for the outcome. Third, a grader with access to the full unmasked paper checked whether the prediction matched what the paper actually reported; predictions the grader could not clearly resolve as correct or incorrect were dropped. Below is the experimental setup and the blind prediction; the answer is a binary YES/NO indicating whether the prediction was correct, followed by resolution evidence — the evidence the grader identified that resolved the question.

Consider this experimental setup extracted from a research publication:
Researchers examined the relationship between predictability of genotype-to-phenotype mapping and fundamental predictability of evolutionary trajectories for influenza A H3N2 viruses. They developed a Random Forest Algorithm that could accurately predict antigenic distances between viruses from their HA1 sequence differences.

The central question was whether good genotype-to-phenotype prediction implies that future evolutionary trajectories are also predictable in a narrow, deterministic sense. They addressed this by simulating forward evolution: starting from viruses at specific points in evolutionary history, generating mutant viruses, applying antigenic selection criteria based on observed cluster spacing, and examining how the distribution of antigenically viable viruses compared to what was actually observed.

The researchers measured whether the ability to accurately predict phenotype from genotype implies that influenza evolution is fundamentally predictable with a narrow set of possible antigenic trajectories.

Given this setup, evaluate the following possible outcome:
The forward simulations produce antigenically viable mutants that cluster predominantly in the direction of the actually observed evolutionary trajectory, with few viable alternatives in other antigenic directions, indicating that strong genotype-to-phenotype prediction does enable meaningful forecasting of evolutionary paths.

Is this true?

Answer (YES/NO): NO